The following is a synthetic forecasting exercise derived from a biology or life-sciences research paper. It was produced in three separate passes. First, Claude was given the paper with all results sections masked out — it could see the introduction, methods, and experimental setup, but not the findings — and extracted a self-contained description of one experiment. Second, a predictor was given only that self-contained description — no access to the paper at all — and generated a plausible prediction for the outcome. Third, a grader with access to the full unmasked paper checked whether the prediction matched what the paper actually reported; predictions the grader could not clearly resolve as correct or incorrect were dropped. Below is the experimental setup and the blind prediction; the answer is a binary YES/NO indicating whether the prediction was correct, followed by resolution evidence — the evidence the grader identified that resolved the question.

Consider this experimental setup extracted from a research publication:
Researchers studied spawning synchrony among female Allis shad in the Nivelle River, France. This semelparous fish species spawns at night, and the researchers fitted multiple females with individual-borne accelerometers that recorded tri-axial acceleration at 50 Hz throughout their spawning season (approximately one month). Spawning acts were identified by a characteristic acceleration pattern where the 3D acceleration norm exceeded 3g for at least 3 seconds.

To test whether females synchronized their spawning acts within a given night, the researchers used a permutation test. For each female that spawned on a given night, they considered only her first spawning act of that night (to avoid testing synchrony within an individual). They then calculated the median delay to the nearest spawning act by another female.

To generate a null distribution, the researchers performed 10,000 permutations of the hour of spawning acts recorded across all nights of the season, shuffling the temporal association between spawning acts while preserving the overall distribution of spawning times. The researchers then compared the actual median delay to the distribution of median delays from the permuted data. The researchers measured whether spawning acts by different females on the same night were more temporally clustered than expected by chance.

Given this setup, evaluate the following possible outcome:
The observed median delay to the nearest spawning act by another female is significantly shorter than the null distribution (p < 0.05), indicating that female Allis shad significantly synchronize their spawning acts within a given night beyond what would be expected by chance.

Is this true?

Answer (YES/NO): YES